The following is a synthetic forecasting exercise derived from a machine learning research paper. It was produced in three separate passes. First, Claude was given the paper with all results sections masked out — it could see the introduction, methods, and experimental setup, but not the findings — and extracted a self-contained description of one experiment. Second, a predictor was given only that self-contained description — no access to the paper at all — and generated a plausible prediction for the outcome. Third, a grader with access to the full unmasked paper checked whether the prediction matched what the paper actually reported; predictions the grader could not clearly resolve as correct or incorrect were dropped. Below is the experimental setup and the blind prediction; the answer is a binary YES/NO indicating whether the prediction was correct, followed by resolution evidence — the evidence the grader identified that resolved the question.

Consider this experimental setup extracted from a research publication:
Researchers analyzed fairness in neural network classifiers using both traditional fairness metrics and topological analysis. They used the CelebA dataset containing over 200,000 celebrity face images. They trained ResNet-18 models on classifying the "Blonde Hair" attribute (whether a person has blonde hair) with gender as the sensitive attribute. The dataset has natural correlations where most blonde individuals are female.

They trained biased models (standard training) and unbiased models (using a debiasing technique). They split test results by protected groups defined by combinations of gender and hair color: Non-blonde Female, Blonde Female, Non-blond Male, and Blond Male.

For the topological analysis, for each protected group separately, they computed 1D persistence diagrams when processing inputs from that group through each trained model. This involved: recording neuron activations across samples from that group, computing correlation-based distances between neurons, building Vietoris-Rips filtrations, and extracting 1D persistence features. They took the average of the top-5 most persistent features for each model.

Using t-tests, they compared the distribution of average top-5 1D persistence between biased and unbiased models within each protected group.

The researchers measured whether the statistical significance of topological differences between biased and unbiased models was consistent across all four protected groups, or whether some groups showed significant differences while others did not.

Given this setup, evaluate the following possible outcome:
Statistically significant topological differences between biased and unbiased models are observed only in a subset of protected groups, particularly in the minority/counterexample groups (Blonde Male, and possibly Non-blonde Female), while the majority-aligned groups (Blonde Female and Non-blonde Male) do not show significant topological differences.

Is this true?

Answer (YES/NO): NO